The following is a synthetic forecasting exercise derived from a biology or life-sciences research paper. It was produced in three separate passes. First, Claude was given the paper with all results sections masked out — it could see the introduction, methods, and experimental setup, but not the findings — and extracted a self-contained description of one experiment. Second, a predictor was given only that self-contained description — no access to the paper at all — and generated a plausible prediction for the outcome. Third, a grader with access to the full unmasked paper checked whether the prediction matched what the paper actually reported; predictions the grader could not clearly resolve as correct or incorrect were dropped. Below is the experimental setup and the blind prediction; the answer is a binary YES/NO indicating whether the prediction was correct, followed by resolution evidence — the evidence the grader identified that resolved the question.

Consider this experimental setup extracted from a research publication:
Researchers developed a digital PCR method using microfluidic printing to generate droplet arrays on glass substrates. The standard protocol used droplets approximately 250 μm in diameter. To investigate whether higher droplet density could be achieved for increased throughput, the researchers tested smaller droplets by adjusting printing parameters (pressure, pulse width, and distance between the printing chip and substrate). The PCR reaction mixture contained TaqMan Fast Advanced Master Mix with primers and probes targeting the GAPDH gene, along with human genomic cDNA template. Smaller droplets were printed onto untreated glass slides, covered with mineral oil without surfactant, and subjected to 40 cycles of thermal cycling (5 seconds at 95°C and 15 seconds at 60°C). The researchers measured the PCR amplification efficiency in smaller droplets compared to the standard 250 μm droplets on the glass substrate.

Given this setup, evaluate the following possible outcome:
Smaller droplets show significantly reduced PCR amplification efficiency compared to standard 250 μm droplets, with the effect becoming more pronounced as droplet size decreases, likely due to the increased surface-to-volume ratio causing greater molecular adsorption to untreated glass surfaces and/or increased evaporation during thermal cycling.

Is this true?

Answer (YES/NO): YES